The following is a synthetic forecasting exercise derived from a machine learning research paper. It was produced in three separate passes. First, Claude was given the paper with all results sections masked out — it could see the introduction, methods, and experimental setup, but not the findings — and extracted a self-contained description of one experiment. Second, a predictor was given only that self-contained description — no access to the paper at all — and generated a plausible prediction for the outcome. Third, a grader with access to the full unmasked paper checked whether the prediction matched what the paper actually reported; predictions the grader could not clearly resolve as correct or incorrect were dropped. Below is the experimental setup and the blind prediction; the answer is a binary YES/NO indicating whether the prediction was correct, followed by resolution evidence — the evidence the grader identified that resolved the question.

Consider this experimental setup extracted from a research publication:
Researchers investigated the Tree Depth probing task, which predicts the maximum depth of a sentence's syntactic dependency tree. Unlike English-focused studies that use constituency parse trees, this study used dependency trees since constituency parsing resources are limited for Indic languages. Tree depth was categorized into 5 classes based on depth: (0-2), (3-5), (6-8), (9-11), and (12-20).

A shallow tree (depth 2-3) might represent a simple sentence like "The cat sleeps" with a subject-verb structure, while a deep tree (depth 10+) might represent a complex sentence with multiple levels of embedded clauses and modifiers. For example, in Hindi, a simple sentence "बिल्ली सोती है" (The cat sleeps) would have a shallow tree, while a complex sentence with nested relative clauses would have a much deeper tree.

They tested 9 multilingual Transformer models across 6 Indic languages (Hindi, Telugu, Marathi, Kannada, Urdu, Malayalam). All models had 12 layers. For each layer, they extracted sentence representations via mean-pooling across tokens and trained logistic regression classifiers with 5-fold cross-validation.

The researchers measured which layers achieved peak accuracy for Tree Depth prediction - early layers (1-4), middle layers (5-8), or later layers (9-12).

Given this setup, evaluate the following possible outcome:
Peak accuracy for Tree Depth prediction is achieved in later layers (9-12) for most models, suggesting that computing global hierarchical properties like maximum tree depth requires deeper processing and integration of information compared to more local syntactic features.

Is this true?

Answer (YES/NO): NO